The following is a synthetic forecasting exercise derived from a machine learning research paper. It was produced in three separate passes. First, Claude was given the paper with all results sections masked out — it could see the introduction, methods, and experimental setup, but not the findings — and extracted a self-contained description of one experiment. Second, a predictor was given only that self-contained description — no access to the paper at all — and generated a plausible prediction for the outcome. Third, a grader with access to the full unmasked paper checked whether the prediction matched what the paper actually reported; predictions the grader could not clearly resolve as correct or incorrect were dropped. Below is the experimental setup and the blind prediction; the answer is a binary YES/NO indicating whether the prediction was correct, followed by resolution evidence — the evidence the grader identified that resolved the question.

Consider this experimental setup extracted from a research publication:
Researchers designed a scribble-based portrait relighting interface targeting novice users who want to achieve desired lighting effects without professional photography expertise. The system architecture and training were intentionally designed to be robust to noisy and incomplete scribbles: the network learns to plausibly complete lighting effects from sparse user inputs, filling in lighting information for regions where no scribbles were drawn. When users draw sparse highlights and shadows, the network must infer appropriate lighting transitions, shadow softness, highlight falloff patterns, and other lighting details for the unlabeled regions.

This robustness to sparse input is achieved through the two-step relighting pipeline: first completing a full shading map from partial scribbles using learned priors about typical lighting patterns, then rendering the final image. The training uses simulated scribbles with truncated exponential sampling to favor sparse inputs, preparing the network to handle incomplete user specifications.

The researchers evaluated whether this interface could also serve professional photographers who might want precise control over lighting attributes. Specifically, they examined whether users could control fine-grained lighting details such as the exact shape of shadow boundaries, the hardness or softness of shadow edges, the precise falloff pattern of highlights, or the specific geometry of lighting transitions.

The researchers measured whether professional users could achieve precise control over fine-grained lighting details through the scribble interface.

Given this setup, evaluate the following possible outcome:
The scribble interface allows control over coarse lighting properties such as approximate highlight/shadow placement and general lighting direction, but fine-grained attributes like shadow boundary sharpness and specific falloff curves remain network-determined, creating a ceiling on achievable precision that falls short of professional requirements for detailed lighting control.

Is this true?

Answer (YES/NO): YES